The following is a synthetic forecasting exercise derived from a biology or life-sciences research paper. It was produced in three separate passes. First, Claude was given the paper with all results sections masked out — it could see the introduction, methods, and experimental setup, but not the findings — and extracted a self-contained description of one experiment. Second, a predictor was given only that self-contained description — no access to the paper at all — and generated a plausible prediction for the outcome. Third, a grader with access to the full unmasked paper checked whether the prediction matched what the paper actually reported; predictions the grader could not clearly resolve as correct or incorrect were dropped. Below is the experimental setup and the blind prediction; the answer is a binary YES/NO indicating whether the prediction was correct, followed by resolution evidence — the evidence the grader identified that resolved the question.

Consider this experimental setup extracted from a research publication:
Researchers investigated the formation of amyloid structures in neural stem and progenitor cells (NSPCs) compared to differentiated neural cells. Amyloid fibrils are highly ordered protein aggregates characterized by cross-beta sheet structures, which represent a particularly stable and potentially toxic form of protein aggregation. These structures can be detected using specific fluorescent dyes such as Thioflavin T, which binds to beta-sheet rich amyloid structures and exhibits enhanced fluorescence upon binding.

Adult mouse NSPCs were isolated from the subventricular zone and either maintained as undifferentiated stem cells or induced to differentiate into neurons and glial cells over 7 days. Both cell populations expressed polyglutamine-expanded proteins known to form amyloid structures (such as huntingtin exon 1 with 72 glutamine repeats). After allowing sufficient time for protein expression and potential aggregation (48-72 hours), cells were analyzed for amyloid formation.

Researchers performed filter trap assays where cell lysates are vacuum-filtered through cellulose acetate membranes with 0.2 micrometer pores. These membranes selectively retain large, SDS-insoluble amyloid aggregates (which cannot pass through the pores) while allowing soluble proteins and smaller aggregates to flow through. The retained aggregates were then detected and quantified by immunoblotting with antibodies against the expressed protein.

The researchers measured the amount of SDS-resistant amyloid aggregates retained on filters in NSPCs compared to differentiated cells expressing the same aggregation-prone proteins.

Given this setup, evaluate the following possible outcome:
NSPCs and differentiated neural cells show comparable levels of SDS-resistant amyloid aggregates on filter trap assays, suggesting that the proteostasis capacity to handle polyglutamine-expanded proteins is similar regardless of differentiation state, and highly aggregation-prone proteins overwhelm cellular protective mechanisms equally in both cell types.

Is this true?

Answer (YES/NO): NO